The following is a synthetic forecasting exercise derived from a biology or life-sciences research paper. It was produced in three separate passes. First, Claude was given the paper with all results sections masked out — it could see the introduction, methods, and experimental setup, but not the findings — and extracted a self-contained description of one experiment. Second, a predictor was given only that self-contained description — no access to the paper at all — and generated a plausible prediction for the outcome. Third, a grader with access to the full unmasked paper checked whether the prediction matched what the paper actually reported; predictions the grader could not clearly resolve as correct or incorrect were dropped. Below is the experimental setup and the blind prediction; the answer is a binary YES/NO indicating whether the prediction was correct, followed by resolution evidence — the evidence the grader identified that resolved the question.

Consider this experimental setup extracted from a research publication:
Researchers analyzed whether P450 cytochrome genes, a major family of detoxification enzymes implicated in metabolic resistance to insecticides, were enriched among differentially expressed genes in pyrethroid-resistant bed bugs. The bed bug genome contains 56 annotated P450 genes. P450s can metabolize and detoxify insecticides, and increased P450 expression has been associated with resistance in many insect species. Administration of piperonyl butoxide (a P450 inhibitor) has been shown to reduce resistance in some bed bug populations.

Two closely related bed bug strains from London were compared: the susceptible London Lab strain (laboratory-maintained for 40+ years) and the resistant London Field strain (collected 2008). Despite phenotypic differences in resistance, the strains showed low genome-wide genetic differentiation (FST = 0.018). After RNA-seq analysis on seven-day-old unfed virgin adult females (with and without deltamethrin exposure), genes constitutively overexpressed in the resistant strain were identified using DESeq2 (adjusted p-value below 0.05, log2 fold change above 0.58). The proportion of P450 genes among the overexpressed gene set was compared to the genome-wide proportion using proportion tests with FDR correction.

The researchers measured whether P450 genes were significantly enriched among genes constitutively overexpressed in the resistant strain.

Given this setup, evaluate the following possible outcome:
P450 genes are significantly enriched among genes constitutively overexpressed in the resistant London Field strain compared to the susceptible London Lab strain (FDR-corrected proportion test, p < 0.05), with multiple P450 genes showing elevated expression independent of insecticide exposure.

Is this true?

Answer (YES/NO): NO